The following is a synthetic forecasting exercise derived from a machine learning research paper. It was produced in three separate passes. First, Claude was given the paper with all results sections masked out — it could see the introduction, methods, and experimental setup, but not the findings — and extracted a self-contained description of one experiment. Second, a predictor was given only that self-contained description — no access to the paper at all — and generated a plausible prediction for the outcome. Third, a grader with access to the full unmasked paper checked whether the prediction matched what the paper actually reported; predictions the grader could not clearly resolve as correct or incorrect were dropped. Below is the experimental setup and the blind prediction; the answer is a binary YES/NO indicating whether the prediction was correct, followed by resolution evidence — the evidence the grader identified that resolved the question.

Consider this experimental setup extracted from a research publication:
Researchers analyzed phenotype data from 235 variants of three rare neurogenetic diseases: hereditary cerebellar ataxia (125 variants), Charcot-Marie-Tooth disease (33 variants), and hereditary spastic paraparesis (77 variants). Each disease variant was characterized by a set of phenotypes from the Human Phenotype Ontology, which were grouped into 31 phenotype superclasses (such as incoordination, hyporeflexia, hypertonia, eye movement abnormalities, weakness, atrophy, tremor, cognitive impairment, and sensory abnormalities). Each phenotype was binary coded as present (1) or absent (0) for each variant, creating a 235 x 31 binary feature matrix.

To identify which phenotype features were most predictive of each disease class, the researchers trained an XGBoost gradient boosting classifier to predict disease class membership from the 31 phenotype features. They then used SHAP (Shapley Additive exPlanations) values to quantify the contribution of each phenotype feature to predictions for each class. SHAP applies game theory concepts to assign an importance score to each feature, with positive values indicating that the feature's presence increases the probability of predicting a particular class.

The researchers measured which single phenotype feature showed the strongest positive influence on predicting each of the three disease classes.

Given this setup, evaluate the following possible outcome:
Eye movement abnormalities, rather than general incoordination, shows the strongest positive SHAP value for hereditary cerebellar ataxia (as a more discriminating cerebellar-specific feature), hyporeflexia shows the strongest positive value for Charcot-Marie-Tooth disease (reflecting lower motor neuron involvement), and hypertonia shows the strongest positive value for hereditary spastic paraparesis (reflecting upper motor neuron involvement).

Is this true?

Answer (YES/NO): NO